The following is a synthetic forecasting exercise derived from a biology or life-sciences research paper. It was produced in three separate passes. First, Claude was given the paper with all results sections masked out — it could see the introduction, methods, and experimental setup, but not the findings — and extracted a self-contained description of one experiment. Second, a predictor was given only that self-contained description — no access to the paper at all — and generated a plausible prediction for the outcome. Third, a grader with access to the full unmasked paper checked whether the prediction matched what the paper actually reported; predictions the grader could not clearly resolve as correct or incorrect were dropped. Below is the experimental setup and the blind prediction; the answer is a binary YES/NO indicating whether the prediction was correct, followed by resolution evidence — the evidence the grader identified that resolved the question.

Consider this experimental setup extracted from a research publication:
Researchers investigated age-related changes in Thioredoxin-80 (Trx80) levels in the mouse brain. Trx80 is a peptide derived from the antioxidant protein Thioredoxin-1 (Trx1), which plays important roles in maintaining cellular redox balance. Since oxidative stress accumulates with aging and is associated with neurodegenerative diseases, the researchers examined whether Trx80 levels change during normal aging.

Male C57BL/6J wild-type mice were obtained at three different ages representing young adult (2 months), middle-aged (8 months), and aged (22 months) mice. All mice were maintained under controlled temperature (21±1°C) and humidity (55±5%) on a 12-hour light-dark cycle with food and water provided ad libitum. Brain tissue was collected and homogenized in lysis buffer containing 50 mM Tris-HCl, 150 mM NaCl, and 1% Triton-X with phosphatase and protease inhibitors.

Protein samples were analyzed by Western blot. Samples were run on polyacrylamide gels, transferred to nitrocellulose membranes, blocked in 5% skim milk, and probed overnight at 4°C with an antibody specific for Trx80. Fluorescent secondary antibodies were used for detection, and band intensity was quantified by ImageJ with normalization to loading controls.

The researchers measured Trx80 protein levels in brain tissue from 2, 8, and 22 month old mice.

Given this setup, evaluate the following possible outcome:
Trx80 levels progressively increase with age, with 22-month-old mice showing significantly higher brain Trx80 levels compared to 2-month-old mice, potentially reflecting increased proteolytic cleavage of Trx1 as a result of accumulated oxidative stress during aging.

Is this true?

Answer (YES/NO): NO